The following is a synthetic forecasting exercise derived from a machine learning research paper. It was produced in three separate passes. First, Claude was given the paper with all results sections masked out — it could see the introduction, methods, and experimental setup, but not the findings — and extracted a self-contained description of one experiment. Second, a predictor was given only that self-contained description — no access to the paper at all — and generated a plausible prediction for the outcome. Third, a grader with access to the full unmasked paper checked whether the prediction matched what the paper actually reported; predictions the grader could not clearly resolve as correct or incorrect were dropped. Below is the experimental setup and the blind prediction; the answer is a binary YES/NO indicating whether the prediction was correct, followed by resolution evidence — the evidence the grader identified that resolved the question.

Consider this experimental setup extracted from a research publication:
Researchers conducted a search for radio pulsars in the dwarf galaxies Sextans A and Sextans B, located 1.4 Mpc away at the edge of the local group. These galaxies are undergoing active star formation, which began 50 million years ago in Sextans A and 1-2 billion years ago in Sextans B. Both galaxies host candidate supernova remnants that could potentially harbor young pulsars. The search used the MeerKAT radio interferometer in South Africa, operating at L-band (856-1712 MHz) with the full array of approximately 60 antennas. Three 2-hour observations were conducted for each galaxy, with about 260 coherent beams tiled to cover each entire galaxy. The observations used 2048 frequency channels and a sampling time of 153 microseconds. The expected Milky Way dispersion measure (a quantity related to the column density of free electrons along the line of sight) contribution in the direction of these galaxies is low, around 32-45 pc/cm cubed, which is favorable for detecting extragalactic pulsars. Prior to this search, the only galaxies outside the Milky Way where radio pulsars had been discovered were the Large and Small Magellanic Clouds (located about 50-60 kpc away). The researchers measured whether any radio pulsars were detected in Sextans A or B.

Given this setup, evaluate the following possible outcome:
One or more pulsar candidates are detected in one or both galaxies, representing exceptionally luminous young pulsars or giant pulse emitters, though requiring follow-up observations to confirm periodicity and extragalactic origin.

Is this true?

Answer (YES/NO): NO